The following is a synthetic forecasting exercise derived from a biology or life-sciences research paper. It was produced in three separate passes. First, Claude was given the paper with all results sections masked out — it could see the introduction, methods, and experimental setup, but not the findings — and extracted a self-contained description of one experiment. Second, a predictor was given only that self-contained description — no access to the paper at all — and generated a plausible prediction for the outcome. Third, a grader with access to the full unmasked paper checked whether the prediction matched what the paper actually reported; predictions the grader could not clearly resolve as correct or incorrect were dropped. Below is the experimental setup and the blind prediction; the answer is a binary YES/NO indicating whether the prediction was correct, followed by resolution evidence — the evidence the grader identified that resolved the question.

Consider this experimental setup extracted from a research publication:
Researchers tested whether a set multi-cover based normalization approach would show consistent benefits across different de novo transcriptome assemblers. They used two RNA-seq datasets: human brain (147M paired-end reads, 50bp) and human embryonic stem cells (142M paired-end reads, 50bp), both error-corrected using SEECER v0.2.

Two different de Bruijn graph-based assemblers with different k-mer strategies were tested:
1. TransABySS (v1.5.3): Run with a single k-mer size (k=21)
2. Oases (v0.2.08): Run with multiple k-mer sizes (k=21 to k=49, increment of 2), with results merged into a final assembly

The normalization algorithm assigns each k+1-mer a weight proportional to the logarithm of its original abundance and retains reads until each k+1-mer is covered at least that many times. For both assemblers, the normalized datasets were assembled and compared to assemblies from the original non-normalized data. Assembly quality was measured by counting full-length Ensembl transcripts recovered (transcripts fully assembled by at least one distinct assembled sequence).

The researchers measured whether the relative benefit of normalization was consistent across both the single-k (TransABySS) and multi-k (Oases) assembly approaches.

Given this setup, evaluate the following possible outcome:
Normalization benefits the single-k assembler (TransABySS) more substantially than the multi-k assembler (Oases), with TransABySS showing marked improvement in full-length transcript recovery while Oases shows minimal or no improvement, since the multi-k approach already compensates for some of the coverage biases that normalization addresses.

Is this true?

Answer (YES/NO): NO